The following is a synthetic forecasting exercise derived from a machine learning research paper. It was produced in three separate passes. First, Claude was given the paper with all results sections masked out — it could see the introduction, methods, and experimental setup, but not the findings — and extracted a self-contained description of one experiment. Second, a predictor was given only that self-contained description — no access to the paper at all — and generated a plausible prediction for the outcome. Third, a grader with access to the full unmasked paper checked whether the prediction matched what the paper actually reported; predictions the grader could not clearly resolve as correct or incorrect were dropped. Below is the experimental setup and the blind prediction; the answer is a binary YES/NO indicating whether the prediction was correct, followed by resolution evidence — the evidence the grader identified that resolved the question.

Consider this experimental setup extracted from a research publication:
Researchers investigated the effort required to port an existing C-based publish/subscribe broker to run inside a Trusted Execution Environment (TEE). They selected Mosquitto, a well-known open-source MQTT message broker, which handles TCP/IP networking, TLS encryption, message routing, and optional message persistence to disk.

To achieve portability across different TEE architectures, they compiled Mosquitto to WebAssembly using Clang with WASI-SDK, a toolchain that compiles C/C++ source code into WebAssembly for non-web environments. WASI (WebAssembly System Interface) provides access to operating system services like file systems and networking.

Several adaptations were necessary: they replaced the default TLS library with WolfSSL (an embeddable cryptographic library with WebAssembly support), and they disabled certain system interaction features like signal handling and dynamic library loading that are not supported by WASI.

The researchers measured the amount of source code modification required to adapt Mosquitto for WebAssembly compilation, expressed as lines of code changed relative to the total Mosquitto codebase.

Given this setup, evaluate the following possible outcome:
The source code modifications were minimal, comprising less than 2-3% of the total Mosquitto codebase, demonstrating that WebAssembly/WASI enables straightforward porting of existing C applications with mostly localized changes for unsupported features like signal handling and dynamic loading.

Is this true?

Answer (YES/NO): YES